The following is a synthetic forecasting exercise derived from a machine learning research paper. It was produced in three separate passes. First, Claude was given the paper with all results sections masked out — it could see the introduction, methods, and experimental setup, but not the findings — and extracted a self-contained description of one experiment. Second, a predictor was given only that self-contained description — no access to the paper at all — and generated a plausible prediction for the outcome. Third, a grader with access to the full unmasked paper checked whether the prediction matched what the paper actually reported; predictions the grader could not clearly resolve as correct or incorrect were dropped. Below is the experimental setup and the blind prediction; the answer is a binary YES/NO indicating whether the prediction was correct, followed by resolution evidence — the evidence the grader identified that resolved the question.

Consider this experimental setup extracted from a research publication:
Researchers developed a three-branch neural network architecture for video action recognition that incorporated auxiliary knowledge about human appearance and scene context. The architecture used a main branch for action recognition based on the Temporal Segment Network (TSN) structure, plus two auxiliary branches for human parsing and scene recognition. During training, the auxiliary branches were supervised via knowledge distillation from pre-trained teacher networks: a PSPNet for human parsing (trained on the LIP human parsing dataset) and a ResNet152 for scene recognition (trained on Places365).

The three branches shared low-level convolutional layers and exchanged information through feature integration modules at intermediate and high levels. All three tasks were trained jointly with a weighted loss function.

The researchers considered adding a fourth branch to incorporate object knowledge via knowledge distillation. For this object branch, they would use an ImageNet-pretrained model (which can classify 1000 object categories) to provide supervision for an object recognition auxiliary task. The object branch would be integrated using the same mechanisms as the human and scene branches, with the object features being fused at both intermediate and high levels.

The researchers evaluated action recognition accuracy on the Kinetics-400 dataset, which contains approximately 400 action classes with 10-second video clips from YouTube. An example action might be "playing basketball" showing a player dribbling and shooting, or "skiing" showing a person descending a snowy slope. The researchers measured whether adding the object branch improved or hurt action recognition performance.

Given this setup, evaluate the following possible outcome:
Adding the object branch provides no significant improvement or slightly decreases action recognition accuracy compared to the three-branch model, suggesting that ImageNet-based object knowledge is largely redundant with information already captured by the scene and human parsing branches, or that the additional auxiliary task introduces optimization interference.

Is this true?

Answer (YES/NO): YES